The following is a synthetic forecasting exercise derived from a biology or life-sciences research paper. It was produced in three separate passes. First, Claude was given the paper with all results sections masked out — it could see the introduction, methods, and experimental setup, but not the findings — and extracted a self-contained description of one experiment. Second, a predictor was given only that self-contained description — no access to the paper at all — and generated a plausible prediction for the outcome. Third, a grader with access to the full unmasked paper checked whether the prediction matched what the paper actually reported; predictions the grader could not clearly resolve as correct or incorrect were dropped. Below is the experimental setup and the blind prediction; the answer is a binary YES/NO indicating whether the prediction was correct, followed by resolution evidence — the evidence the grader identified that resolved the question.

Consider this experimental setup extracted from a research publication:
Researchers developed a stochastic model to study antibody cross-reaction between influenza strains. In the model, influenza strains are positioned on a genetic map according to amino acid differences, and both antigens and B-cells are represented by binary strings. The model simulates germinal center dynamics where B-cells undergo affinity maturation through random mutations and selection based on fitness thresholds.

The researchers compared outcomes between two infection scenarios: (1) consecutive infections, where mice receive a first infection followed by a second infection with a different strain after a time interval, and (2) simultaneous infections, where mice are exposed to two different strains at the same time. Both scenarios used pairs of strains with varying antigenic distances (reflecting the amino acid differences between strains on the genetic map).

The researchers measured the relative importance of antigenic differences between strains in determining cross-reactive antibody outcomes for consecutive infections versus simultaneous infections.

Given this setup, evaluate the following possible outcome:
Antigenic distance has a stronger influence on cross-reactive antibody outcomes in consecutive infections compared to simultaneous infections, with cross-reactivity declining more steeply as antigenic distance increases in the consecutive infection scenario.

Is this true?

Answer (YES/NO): NO